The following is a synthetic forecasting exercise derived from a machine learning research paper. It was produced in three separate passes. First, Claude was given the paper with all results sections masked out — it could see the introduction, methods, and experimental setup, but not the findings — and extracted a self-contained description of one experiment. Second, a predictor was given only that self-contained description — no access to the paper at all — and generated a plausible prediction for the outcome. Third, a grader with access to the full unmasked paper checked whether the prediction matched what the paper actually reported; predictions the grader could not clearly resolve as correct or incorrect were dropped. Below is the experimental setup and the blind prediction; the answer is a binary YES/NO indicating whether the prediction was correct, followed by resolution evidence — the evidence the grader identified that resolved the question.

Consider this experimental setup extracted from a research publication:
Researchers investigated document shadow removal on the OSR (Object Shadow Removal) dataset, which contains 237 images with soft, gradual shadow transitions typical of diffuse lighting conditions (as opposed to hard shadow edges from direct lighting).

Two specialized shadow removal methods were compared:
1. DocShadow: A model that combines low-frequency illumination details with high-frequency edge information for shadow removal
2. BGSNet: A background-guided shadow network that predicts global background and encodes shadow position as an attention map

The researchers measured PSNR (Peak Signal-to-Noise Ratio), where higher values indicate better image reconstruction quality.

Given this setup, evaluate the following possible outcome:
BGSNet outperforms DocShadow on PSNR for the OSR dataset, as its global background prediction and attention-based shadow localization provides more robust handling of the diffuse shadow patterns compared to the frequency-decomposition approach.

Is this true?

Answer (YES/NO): YES